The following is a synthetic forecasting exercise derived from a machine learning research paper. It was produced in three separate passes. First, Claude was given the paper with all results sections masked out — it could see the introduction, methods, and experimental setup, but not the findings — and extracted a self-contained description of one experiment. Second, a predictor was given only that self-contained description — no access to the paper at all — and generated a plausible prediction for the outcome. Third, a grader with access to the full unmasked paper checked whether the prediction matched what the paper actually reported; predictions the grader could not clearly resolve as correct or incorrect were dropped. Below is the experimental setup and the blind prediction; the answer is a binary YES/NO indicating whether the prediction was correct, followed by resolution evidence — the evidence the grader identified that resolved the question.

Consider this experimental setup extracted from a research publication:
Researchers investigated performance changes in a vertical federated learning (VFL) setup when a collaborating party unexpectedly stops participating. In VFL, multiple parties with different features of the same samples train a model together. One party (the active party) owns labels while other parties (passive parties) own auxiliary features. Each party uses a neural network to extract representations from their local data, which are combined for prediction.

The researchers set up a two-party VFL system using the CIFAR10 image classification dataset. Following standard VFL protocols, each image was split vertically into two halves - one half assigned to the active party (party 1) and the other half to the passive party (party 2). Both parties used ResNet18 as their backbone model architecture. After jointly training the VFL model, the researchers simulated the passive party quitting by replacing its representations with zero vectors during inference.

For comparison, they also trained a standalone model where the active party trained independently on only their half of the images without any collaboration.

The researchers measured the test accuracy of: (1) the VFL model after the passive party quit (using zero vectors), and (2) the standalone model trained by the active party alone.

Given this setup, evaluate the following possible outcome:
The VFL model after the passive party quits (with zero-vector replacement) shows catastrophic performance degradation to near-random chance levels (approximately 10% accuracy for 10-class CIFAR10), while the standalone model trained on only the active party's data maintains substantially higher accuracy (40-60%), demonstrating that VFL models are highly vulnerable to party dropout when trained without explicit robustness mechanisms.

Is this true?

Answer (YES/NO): NO